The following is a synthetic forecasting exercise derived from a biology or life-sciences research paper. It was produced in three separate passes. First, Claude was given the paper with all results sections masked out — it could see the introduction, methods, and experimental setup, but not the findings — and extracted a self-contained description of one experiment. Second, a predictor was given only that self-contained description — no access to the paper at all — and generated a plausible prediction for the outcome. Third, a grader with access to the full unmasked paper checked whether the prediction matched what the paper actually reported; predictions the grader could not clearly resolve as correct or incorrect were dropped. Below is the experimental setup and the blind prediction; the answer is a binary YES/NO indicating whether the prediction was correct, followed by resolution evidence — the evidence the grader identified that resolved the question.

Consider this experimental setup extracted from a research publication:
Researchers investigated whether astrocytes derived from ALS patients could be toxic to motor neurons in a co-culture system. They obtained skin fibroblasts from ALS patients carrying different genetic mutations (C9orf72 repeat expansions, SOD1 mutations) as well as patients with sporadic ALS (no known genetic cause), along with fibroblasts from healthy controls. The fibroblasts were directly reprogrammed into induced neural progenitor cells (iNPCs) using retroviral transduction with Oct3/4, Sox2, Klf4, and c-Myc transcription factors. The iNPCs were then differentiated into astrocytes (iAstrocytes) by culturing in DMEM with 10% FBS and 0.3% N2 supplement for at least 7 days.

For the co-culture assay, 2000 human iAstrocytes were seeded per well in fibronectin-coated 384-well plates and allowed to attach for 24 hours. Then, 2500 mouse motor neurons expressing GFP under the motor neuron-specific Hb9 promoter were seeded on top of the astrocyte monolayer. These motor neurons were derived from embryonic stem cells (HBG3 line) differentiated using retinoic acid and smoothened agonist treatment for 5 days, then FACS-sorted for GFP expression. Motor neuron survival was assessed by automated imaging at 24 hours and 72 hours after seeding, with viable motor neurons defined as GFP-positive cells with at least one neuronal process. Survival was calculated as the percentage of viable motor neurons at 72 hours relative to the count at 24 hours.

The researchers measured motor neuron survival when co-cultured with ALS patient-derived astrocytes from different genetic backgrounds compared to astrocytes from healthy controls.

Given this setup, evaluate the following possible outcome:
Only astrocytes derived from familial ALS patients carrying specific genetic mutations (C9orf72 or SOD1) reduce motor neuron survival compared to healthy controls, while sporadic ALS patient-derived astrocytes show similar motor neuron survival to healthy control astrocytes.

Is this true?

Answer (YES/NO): NO